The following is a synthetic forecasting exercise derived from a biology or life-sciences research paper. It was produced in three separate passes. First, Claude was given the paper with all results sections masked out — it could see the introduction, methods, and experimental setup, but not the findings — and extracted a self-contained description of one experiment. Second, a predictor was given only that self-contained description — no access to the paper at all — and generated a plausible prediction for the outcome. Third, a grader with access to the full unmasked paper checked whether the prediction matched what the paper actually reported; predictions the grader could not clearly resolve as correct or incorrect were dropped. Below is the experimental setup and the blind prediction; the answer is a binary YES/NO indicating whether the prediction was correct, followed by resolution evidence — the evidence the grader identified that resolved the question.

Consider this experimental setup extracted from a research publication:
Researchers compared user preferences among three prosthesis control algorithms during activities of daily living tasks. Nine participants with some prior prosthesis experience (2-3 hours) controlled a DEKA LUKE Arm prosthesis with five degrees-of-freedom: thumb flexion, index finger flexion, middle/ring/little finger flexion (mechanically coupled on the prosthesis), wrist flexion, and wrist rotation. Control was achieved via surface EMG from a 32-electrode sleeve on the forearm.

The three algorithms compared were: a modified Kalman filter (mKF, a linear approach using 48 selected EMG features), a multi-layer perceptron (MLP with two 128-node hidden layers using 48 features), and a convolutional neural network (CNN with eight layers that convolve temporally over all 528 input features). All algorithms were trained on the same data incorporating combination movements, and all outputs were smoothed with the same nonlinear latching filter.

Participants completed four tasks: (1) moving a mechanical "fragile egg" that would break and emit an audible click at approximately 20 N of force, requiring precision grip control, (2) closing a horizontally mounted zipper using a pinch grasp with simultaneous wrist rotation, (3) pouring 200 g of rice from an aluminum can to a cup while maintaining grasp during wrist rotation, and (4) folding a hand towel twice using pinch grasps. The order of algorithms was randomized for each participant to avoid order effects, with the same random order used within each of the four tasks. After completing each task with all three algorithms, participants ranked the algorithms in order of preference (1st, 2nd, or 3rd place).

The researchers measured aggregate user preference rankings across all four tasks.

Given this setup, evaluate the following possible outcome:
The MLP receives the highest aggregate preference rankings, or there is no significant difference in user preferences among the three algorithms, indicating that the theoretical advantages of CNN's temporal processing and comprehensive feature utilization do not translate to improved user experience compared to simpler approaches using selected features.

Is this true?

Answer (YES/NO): NO